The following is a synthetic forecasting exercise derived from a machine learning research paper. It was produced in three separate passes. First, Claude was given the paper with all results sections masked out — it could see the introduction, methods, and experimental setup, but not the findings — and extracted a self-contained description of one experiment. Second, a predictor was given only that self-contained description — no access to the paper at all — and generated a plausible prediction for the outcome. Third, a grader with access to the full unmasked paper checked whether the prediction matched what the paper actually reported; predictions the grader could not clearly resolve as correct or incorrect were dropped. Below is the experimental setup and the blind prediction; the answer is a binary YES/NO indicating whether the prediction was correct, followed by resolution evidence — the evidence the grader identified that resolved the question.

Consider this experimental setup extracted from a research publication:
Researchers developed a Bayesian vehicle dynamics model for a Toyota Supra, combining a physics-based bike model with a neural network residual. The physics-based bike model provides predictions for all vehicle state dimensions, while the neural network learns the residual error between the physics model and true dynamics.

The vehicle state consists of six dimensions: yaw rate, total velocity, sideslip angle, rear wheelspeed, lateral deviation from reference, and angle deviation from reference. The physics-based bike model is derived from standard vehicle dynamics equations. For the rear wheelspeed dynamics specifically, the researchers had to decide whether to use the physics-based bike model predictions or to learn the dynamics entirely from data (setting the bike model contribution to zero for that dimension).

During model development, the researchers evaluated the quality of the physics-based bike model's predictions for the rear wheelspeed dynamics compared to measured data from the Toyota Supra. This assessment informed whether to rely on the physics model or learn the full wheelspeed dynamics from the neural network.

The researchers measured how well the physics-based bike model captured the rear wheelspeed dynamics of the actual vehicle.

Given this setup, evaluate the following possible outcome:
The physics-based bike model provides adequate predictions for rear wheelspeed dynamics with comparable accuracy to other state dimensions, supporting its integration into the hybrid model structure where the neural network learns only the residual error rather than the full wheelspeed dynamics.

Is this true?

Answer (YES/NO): NO